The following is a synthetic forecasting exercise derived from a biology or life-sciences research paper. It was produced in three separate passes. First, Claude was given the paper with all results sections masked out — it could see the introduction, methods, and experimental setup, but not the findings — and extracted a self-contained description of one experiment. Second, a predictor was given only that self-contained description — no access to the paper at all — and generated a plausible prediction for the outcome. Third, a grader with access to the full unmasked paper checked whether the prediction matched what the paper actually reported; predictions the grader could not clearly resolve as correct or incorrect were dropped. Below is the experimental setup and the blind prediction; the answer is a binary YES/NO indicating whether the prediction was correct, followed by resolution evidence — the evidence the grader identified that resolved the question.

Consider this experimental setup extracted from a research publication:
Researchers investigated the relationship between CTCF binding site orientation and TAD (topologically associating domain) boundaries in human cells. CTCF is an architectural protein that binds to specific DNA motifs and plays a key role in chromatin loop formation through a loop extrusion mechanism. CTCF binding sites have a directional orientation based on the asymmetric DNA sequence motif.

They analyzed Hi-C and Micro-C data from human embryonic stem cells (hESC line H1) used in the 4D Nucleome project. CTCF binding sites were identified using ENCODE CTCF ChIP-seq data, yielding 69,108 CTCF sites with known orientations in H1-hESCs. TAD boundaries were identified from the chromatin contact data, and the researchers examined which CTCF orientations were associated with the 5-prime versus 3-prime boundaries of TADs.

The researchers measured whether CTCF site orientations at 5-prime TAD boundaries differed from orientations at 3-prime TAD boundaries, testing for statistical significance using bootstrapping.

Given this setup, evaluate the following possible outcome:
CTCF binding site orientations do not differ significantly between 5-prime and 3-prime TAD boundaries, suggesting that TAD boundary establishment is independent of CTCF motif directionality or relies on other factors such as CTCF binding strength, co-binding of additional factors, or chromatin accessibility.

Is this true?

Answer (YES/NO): YES